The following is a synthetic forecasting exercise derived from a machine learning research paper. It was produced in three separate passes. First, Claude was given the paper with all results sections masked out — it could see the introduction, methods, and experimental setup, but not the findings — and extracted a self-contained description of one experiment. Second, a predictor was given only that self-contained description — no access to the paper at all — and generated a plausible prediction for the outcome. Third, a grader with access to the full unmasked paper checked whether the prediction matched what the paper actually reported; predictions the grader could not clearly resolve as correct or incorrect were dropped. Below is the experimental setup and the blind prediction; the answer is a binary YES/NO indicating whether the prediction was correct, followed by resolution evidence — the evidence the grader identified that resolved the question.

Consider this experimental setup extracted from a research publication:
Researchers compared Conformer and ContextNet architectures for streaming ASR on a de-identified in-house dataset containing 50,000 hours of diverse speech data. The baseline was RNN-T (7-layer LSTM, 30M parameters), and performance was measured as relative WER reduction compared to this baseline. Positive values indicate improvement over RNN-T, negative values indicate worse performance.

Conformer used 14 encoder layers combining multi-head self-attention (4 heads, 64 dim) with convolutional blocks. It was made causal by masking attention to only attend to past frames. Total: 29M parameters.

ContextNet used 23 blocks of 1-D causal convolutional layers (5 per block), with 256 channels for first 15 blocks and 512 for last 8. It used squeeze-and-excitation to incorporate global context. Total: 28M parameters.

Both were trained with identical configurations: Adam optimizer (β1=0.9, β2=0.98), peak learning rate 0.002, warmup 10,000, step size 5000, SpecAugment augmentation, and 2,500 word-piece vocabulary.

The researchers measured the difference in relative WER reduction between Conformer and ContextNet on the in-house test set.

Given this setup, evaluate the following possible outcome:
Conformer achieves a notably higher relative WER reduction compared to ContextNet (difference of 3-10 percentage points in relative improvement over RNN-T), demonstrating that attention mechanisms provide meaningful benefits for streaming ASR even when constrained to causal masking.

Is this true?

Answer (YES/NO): NO